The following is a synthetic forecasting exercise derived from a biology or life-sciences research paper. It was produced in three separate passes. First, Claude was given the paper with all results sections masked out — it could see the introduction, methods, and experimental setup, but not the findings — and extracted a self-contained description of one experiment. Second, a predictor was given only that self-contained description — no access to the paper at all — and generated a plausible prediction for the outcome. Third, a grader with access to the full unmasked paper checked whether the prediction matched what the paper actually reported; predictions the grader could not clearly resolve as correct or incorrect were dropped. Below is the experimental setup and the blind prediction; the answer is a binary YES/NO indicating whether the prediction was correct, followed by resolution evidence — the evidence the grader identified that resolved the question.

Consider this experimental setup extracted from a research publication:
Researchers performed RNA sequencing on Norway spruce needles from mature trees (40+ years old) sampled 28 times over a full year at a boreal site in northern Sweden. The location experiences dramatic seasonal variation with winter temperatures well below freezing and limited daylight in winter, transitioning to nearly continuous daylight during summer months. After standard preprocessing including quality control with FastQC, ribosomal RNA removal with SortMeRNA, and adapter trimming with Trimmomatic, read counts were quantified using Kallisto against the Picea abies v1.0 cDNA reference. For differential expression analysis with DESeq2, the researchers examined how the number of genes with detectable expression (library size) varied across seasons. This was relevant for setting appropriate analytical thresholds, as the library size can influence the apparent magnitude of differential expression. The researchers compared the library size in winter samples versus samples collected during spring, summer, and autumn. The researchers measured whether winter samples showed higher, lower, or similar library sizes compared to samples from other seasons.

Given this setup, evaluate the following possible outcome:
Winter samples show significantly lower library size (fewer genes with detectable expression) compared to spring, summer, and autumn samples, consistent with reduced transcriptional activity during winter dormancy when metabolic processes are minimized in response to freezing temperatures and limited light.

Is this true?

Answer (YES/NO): YES